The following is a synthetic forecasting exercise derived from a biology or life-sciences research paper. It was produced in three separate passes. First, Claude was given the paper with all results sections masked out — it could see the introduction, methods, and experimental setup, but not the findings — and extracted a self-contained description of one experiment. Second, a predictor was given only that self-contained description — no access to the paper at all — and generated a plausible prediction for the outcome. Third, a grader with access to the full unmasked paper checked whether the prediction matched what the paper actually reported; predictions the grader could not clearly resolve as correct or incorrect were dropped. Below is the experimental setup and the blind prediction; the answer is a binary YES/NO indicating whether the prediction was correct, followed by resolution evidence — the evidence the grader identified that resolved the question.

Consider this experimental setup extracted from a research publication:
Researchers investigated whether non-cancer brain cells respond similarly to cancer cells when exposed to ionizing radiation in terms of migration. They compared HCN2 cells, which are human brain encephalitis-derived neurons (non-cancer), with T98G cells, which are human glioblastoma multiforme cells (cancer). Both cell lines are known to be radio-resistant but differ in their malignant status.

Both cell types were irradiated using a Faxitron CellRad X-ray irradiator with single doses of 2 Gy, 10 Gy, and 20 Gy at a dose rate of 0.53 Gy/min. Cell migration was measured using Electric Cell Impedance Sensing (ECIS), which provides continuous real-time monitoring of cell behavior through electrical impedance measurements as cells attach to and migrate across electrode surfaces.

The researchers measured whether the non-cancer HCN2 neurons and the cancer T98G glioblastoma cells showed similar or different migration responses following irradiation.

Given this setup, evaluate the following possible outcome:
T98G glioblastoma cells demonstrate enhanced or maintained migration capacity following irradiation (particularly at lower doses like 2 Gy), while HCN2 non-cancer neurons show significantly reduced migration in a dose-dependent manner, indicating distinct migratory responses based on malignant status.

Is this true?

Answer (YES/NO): NO